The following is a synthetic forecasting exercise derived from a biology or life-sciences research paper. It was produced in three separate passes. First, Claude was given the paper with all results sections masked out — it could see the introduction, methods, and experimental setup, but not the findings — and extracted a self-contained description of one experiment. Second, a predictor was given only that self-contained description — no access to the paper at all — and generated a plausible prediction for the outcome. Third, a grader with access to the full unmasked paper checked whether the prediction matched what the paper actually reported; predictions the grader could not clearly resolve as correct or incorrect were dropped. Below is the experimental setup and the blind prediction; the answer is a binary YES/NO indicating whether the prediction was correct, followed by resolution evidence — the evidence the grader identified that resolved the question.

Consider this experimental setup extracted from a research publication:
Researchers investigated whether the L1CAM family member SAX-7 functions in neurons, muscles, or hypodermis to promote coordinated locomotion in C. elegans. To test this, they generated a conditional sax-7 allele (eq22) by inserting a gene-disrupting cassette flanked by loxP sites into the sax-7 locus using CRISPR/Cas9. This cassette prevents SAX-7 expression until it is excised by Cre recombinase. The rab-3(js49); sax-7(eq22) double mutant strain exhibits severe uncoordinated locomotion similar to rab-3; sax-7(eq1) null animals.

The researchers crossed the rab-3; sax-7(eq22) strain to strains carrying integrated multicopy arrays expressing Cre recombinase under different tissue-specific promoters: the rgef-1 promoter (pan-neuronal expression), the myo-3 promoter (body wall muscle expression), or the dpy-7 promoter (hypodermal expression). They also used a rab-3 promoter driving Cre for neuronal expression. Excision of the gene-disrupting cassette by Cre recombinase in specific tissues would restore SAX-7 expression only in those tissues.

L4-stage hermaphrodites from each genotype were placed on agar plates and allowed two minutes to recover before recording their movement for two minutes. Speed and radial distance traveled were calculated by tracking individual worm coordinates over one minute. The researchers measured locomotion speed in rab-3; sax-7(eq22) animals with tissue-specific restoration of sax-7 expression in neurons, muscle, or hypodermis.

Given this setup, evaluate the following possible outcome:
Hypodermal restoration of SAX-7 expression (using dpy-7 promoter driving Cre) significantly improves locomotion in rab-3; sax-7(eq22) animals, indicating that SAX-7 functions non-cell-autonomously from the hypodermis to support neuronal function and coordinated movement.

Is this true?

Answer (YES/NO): NO